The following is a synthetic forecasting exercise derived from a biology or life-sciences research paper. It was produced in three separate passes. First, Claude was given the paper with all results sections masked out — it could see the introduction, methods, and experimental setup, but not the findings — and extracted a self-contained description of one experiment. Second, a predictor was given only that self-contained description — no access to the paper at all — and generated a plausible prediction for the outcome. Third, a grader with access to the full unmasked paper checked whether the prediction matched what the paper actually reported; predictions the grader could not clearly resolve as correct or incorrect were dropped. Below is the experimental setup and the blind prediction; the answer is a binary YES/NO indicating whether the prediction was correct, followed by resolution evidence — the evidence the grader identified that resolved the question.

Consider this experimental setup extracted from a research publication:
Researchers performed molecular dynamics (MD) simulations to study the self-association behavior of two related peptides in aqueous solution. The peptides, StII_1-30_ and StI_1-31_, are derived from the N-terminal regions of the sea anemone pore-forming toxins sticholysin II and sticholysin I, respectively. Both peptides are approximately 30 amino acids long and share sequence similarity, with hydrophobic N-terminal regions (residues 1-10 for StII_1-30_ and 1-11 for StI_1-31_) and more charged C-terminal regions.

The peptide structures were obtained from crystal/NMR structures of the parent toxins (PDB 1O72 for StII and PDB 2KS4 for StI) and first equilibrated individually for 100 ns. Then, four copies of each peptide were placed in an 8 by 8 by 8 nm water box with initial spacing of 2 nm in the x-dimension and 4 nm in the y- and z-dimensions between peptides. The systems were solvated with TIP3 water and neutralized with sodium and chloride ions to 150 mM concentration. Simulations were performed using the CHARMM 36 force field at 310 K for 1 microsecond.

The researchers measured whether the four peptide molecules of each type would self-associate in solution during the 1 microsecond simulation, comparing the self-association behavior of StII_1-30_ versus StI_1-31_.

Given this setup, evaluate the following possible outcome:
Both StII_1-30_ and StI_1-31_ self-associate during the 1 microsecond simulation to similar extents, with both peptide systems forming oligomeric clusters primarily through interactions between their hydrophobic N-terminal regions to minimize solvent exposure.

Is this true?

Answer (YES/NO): NO